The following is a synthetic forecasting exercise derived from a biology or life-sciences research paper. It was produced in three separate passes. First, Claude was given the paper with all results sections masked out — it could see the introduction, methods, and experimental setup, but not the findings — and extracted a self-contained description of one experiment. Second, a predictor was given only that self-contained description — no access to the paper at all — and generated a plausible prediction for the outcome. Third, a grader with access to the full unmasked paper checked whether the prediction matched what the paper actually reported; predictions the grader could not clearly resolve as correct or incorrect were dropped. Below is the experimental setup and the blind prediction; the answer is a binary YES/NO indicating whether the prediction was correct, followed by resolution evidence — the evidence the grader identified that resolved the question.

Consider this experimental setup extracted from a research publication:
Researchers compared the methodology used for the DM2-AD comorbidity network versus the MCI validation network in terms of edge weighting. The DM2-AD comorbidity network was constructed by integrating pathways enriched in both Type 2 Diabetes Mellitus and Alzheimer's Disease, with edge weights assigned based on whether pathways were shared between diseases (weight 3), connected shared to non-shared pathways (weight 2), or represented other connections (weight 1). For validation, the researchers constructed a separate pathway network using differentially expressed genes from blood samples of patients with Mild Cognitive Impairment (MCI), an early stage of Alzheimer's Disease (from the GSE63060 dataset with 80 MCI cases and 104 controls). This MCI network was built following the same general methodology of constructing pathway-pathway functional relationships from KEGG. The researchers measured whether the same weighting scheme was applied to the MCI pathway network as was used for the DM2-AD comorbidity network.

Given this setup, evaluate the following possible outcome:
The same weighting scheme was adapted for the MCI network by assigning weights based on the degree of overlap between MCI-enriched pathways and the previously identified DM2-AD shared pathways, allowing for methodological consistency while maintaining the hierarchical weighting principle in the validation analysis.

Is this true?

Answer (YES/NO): NO